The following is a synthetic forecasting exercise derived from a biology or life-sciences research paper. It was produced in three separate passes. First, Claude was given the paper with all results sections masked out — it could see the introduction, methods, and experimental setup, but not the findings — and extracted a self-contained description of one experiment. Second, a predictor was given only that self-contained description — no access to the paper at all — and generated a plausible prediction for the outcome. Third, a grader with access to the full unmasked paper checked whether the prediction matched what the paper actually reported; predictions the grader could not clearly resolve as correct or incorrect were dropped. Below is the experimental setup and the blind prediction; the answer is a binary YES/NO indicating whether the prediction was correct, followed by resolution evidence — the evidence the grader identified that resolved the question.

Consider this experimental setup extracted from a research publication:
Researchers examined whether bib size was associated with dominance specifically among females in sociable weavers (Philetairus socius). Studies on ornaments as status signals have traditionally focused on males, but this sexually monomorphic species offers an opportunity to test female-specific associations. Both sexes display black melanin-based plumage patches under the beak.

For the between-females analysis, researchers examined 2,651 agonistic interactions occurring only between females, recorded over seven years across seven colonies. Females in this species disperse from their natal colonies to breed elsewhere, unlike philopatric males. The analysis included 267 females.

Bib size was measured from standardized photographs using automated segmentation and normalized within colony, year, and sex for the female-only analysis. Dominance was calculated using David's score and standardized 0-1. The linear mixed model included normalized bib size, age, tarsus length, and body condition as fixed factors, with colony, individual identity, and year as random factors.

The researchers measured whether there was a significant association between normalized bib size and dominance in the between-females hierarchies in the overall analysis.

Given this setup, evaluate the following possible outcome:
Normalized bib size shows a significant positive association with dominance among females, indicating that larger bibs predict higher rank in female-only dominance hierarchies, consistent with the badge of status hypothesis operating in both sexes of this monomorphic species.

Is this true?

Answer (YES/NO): NO